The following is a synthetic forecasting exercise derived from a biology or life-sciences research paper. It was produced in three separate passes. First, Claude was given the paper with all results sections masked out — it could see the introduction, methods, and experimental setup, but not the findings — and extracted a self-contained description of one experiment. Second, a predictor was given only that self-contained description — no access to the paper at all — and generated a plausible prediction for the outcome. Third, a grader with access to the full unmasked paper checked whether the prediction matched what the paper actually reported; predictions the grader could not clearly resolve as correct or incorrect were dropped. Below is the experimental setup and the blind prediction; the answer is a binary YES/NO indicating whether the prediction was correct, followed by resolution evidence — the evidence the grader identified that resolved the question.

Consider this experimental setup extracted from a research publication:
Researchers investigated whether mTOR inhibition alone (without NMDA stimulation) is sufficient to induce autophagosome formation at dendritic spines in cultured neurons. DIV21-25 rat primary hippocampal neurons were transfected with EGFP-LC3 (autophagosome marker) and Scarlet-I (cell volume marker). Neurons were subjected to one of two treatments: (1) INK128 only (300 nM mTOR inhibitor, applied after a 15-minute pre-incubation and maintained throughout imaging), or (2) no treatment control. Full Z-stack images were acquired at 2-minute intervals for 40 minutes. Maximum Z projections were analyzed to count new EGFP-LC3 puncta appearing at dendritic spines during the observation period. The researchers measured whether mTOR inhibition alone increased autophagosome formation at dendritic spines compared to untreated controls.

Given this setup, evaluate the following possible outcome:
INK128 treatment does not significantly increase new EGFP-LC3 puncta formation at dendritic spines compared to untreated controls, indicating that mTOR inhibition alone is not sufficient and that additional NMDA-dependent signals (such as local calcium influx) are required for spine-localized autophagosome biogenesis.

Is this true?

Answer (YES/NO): YES